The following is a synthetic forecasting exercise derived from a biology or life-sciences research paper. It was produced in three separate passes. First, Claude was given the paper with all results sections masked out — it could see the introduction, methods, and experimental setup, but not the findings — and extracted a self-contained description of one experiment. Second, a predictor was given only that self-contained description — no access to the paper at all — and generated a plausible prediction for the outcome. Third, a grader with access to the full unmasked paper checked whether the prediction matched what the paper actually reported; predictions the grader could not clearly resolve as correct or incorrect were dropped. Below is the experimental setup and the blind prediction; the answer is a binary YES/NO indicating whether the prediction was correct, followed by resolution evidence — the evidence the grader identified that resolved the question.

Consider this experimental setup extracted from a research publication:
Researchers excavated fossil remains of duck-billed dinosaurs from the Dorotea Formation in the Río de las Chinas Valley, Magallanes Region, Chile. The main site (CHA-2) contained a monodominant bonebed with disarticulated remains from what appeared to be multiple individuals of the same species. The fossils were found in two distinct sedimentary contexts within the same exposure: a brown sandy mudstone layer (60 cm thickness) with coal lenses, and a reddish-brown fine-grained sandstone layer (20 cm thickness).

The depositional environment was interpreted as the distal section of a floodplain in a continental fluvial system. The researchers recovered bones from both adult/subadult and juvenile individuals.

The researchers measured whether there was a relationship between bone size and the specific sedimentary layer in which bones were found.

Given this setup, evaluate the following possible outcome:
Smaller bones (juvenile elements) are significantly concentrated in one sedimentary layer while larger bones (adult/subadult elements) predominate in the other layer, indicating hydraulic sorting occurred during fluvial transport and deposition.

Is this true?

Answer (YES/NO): NO